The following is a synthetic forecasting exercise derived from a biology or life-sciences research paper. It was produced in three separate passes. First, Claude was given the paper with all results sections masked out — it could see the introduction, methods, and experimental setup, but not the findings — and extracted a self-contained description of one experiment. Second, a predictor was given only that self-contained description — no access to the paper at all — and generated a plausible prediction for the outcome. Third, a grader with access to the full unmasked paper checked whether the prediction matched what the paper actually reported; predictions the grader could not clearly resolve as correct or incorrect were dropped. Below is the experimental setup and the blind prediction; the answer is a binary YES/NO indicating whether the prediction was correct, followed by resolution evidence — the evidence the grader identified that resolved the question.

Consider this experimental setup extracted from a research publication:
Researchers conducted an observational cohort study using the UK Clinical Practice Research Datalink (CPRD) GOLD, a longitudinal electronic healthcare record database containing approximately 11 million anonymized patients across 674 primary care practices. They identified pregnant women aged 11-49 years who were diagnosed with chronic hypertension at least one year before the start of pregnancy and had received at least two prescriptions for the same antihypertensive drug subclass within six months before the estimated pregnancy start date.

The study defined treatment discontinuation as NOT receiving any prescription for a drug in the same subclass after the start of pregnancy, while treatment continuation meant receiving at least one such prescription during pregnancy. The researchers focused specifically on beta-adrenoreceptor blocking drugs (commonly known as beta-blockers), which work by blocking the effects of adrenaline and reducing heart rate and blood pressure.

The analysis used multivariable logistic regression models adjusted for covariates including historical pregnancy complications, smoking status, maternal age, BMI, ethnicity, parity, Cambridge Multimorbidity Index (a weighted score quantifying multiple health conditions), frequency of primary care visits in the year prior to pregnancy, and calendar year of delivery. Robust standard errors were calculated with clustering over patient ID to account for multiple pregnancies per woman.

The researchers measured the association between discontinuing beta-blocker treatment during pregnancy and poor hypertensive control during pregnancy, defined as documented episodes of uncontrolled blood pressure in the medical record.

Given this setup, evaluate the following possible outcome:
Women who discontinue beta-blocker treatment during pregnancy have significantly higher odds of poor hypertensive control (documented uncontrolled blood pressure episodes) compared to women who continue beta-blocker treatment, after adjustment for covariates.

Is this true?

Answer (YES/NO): NO